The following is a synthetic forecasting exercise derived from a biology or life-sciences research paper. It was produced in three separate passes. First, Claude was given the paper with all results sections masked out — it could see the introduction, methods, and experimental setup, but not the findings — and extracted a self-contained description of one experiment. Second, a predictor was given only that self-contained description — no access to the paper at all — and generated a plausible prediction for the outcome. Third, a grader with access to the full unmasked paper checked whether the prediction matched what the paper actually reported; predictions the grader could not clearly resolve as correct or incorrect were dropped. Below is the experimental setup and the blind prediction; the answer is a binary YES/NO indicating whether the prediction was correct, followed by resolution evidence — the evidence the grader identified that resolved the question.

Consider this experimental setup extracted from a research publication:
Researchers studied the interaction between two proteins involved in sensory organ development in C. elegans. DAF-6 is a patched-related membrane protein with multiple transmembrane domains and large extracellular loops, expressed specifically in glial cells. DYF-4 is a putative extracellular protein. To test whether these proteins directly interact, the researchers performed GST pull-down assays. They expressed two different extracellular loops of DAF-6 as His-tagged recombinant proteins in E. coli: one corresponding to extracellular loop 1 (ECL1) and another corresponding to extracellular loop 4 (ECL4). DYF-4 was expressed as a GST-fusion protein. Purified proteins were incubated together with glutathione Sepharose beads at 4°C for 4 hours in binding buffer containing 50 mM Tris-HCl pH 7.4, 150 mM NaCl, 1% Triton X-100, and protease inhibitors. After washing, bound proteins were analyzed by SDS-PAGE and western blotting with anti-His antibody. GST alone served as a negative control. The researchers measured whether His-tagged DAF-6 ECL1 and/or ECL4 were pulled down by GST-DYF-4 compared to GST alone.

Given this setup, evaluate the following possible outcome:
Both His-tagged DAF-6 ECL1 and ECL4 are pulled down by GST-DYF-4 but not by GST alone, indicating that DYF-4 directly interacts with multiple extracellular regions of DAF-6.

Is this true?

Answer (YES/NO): YES